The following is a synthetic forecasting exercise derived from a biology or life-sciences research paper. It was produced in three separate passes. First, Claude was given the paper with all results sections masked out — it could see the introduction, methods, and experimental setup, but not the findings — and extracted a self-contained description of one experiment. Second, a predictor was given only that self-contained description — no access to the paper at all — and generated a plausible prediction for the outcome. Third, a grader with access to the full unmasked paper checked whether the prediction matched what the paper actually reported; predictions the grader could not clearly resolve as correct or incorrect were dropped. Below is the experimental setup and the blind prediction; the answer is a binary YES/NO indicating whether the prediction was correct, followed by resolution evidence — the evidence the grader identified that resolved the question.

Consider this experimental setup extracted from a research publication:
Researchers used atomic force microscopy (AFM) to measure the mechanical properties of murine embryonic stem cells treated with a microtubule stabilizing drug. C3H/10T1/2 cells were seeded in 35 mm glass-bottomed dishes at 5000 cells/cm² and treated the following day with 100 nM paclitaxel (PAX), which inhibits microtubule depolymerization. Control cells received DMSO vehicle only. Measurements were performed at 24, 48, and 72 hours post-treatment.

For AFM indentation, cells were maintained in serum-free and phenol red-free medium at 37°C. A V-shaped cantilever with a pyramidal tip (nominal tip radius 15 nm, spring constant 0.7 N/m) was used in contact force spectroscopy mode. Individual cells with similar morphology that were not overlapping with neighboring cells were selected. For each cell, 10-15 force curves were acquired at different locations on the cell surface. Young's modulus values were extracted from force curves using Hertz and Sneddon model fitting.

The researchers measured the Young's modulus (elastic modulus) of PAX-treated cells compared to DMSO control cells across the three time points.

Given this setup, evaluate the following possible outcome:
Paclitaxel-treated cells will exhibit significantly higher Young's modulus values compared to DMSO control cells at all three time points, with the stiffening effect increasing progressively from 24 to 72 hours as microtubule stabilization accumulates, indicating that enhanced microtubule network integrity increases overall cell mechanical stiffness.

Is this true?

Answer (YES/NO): NO